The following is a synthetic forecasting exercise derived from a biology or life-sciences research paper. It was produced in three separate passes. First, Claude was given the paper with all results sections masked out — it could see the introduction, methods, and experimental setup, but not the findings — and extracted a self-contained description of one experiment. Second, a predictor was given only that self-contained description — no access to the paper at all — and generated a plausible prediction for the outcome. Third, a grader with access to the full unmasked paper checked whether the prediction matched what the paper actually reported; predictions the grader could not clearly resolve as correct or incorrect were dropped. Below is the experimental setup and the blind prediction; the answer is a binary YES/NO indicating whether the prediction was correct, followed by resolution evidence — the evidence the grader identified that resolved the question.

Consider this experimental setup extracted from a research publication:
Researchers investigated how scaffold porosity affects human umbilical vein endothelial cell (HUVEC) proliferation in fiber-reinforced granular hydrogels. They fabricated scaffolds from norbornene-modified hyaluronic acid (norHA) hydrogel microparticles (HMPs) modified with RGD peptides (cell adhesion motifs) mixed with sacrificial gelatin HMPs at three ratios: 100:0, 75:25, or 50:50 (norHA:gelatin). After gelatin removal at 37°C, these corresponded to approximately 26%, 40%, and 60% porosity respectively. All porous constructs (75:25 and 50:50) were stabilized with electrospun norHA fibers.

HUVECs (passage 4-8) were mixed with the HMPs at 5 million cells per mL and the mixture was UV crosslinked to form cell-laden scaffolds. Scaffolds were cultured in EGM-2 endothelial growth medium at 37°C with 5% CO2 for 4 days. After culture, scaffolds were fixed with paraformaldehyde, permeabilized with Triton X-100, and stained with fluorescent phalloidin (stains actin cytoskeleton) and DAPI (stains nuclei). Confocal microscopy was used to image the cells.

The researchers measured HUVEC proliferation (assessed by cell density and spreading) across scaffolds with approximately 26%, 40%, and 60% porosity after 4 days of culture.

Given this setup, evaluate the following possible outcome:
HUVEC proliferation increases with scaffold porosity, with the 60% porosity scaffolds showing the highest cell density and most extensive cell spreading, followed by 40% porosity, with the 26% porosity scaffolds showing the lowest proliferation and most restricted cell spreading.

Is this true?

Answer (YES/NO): NO